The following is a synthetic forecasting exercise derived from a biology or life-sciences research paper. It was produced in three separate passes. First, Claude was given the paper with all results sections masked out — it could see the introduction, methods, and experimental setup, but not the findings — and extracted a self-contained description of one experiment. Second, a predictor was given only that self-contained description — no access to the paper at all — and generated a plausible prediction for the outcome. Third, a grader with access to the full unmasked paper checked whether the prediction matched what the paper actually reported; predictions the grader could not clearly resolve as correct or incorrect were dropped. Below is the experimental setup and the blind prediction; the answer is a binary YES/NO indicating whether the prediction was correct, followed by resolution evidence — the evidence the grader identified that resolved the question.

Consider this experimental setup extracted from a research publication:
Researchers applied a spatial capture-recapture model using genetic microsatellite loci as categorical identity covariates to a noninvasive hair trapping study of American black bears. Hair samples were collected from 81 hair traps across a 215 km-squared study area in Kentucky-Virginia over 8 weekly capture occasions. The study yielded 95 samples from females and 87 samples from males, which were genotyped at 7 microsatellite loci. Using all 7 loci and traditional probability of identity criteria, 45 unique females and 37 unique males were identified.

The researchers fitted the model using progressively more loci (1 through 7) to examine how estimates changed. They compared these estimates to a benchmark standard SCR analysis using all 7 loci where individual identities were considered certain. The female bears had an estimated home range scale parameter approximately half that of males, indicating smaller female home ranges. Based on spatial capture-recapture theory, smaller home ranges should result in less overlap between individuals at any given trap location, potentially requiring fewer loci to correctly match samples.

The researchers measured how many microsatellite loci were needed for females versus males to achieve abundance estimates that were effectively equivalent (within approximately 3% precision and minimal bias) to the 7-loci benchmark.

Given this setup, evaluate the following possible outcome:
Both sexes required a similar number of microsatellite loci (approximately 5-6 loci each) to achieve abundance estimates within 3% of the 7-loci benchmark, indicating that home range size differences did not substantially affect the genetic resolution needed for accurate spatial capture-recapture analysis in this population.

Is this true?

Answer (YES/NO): NO